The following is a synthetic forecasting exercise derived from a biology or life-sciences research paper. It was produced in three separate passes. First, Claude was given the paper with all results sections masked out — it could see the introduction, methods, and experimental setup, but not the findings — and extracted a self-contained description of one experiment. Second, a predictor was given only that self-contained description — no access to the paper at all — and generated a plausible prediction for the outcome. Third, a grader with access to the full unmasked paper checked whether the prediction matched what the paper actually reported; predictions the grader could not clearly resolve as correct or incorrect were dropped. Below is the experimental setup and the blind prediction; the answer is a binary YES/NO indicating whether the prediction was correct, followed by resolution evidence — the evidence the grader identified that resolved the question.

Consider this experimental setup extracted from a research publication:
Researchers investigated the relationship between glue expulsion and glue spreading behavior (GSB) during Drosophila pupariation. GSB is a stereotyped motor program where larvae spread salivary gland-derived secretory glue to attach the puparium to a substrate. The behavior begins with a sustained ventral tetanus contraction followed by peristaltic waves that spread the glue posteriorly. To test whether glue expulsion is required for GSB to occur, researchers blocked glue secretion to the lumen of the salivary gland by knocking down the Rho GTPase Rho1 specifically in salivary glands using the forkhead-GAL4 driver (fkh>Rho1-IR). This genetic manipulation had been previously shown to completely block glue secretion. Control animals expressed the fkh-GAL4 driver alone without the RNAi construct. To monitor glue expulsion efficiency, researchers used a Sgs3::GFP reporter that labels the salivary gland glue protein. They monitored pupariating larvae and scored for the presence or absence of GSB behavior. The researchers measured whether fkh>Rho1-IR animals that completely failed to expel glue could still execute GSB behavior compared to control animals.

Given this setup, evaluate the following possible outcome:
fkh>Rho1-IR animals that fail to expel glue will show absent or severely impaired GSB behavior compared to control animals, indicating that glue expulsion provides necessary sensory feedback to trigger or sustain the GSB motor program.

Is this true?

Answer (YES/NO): NO